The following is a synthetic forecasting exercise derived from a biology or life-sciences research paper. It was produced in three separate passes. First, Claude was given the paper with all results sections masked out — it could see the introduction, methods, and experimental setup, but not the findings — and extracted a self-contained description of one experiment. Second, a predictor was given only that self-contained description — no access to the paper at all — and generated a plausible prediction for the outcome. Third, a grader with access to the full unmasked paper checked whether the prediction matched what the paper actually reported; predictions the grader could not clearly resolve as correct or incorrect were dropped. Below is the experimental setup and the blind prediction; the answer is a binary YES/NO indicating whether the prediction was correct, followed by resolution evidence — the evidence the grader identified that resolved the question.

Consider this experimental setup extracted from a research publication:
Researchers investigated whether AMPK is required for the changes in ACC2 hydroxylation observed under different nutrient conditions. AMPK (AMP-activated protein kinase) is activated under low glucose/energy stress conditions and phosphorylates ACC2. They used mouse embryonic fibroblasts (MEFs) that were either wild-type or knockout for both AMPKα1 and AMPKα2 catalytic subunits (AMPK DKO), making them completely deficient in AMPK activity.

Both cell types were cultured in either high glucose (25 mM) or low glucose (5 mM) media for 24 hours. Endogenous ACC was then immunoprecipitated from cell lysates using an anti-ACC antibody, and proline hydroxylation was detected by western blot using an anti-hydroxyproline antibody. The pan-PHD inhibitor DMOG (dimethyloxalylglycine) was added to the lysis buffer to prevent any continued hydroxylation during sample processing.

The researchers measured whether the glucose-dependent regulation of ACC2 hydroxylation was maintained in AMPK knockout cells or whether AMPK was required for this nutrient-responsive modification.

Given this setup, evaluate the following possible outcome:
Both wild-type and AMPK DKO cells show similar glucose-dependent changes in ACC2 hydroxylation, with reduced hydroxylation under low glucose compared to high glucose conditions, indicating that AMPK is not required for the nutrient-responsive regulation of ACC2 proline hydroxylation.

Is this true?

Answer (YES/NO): NO